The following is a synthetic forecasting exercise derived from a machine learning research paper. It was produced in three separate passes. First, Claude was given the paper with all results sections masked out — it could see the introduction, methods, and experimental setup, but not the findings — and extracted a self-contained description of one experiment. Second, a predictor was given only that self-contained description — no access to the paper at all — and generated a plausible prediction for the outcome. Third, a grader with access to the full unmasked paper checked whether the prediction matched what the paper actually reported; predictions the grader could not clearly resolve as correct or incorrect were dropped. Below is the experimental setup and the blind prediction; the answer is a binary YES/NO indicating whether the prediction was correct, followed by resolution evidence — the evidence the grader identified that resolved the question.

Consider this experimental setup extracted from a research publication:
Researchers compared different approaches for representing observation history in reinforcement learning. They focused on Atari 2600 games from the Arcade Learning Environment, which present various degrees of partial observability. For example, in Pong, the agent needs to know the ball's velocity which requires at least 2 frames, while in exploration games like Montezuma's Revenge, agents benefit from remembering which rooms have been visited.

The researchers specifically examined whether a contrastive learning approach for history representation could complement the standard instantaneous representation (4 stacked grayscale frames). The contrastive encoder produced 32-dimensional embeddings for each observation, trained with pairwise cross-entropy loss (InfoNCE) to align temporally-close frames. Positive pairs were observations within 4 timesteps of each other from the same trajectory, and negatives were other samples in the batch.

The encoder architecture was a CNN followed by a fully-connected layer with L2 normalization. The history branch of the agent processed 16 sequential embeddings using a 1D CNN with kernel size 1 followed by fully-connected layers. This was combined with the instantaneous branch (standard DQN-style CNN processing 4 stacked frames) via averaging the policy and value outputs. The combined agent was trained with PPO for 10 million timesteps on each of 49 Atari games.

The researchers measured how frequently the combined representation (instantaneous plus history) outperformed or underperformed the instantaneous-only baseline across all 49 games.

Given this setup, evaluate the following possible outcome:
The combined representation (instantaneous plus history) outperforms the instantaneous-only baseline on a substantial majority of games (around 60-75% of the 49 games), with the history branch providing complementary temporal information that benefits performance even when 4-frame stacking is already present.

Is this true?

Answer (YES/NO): YES